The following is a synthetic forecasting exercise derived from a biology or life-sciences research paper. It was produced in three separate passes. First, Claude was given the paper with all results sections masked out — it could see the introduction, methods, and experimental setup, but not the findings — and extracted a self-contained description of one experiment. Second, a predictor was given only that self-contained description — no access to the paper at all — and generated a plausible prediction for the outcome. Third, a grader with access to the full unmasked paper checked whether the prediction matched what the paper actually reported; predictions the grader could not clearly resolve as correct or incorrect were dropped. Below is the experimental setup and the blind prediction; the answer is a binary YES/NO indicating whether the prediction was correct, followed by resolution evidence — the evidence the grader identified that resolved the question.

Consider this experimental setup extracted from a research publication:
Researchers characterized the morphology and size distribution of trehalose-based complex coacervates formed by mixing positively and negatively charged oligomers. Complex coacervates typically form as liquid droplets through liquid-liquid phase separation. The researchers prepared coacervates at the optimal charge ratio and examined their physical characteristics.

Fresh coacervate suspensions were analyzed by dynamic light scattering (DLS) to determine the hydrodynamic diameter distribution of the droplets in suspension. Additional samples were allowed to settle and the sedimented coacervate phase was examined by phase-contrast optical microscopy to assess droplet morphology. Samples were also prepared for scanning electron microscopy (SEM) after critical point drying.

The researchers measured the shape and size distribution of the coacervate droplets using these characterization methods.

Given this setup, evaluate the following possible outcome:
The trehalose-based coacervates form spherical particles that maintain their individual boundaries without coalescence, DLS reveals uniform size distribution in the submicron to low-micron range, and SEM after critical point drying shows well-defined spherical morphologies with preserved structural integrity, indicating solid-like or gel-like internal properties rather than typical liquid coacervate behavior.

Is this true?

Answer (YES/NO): NO